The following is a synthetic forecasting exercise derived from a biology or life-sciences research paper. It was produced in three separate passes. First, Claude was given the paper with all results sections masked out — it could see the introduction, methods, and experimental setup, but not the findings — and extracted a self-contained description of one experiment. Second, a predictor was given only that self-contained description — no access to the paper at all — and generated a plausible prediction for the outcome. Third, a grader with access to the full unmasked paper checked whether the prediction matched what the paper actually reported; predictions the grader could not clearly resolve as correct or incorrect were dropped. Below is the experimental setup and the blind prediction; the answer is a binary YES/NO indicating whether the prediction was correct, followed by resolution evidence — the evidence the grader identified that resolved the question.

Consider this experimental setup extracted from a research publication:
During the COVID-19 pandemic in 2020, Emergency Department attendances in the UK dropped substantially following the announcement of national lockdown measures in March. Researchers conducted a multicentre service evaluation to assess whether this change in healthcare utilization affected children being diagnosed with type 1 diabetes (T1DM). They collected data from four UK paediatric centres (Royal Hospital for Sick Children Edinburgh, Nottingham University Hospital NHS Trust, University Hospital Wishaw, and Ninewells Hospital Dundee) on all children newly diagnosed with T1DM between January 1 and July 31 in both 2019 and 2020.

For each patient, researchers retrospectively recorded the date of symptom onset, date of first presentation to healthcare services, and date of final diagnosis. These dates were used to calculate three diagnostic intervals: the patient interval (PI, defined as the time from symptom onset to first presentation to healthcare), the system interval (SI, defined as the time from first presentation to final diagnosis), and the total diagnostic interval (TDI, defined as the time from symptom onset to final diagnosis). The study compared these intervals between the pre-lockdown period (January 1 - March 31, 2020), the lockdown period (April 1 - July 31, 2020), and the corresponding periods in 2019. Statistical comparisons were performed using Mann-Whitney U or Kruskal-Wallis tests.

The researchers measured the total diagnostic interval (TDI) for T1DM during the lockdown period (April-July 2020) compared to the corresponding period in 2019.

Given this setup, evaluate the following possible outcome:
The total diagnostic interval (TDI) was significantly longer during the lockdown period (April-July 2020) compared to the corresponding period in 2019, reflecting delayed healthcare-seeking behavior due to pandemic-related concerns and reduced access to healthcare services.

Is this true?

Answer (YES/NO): NO